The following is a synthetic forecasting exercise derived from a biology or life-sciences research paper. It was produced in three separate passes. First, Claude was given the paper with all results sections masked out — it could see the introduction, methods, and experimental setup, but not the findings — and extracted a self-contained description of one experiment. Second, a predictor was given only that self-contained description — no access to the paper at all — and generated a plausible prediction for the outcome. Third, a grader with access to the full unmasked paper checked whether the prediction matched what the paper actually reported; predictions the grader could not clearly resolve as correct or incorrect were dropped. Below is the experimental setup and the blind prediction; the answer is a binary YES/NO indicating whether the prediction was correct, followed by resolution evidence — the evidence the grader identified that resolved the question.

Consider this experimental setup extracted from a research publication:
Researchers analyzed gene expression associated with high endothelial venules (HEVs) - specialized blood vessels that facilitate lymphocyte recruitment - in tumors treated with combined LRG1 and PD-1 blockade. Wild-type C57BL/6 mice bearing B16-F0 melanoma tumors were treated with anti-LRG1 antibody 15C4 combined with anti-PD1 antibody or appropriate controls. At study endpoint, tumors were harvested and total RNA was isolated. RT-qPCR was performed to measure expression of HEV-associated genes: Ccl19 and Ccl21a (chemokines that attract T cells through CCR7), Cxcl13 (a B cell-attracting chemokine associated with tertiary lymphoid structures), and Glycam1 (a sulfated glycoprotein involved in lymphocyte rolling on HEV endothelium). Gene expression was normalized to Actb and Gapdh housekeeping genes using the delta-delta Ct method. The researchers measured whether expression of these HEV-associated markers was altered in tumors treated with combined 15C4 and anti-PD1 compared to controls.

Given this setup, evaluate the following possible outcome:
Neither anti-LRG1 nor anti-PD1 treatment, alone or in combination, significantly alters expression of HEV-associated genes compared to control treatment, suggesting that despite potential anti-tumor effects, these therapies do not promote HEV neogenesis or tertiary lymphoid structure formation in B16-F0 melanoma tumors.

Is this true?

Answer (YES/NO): YES